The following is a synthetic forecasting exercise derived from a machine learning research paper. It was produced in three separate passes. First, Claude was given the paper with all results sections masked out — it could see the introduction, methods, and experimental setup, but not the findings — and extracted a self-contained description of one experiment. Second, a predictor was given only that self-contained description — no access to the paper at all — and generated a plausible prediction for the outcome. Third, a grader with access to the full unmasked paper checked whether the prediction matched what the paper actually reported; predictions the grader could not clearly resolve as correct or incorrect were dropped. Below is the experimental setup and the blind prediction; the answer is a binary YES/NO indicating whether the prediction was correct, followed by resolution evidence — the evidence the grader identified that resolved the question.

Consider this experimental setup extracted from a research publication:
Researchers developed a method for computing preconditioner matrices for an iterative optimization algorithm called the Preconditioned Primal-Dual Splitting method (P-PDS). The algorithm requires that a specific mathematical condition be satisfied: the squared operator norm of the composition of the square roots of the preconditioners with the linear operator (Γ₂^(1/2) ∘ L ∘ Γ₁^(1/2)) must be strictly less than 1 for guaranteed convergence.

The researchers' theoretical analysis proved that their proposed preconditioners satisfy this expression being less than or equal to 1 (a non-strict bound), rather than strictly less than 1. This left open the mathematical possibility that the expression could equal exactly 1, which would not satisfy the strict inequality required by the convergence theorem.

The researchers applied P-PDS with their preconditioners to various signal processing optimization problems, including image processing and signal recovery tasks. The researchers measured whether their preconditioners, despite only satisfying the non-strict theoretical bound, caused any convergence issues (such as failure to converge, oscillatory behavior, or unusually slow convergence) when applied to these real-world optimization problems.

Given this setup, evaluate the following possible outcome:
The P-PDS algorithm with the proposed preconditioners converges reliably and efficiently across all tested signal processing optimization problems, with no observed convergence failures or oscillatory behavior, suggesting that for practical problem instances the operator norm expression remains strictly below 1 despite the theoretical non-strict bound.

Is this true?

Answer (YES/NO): YES